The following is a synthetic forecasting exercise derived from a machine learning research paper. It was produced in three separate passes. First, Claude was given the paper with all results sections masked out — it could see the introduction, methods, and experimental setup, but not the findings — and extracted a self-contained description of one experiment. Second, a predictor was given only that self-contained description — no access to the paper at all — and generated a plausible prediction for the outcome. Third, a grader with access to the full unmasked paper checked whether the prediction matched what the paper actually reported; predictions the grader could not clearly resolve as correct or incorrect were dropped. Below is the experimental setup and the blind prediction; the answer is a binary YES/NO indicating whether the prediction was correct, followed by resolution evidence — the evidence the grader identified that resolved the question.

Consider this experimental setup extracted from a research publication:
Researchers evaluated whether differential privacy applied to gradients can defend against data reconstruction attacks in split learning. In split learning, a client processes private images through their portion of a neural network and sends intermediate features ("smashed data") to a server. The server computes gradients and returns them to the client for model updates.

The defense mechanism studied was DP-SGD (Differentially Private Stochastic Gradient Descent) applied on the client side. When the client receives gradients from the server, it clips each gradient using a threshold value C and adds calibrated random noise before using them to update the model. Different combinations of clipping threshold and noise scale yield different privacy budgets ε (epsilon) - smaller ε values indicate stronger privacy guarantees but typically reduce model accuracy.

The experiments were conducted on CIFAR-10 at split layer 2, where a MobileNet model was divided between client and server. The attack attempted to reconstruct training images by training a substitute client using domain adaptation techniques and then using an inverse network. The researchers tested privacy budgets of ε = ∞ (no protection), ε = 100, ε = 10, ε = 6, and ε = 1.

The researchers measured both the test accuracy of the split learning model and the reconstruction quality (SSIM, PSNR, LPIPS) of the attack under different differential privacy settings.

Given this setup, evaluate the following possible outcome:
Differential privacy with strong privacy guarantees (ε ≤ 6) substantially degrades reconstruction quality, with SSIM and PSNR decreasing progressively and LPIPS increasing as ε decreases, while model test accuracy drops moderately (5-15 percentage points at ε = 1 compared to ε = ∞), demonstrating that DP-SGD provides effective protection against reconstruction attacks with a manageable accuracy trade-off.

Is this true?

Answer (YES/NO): NO